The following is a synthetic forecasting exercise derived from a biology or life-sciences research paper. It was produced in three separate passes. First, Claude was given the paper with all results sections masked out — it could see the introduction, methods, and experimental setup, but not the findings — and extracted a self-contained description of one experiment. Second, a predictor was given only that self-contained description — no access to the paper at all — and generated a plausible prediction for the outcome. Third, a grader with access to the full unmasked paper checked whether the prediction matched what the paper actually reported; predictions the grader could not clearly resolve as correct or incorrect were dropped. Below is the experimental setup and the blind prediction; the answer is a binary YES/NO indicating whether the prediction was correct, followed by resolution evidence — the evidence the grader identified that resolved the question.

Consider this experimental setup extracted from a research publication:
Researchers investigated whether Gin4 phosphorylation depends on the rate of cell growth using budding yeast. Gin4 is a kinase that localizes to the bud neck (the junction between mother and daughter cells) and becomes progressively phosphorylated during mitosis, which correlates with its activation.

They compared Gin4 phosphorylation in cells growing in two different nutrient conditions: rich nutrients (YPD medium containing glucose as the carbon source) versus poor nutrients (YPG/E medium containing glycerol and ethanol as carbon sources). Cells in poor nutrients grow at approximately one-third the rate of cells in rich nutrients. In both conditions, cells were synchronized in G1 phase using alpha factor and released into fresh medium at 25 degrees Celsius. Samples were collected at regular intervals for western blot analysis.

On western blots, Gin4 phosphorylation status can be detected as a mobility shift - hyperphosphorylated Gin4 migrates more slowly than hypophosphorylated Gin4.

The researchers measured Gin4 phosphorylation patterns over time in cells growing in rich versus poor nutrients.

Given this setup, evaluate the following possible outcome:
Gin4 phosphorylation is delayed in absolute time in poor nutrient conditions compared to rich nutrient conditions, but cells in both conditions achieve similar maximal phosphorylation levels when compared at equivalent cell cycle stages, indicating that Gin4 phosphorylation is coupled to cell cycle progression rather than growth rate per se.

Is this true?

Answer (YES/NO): NO